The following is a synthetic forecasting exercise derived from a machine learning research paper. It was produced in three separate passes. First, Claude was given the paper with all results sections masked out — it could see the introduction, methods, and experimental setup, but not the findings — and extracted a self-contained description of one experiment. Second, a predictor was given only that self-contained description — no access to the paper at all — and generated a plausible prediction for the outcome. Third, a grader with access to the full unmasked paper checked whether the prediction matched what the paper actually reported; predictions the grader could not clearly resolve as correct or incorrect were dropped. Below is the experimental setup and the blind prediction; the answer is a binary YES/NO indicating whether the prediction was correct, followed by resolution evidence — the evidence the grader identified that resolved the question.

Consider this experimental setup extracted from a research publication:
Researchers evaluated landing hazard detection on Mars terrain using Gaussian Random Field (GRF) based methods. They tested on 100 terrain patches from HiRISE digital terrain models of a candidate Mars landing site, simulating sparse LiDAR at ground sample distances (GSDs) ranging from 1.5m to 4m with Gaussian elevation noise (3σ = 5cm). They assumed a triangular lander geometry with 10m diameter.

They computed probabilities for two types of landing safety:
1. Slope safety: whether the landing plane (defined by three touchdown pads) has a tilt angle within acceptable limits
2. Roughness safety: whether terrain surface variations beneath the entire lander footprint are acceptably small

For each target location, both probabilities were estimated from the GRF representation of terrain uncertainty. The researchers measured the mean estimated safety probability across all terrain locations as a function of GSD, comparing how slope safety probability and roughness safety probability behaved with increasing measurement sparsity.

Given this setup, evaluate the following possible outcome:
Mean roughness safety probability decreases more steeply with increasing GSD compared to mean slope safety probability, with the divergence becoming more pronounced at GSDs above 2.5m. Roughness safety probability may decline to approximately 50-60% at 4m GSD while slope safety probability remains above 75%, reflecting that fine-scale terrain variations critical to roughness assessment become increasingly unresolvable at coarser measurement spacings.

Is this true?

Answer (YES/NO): NO